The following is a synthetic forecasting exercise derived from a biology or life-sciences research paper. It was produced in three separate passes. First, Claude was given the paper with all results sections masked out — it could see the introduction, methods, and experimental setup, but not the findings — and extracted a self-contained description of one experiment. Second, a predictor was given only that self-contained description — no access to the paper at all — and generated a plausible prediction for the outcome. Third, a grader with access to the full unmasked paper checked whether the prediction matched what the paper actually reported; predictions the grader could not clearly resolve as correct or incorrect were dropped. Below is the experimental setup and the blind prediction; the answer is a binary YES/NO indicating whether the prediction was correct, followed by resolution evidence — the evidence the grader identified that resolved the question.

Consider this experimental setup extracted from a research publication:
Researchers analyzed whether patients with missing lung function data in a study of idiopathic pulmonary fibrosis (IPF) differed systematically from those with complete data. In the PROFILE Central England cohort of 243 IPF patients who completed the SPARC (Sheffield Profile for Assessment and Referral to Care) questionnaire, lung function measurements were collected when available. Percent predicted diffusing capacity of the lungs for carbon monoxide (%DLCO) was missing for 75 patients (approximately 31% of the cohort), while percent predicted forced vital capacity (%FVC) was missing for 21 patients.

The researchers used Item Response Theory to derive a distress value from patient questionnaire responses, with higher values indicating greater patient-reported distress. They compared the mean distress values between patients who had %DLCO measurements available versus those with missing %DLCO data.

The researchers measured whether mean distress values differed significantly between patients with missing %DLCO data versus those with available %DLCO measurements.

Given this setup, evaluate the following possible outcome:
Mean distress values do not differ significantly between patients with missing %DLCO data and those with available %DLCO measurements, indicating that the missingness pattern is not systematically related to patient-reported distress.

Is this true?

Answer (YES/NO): NO